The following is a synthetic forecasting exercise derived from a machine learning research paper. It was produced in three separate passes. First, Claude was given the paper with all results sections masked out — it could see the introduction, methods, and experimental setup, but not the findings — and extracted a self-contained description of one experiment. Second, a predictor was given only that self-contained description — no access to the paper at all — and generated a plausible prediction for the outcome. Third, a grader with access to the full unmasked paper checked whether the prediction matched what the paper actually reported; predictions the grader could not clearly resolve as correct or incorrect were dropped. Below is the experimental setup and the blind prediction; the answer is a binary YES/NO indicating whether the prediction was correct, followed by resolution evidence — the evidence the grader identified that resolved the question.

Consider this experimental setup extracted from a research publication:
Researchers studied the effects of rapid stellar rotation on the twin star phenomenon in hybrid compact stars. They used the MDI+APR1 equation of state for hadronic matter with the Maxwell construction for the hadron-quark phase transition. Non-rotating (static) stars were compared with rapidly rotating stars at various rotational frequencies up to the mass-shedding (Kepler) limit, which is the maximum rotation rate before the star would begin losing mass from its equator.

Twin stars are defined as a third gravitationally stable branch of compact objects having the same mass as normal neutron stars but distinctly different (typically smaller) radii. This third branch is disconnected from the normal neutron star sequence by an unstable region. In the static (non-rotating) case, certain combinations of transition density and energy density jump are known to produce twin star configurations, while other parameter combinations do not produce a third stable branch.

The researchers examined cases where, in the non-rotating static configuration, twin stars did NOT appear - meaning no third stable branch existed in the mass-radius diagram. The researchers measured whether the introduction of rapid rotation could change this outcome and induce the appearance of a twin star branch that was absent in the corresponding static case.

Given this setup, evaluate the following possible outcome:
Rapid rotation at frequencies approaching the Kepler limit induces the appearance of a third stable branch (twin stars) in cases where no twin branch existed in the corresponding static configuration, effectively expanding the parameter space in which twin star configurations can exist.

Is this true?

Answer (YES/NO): NO